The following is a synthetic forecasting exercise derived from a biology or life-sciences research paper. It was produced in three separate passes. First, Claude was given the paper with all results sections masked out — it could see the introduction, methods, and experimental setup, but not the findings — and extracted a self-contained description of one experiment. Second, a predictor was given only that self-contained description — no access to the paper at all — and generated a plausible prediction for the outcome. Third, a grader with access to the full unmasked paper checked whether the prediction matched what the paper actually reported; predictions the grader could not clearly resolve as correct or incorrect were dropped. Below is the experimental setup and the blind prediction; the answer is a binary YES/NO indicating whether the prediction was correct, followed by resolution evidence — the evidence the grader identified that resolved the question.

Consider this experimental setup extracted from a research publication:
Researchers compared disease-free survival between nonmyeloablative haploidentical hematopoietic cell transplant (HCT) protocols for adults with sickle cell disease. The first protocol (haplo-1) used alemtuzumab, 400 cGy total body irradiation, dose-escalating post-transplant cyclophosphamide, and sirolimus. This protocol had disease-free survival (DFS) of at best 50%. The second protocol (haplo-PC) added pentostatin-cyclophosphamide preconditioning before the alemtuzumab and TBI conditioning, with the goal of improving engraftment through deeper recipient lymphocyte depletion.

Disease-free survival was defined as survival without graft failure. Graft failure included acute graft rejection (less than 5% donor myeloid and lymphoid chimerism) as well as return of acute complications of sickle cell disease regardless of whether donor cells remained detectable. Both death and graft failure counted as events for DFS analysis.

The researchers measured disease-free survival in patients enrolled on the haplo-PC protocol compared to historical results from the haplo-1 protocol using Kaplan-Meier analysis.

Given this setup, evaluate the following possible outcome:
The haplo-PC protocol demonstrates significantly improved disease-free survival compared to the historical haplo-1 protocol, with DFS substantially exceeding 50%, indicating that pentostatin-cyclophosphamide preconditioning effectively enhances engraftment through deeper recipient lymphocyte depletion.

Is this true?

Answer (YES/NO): NO